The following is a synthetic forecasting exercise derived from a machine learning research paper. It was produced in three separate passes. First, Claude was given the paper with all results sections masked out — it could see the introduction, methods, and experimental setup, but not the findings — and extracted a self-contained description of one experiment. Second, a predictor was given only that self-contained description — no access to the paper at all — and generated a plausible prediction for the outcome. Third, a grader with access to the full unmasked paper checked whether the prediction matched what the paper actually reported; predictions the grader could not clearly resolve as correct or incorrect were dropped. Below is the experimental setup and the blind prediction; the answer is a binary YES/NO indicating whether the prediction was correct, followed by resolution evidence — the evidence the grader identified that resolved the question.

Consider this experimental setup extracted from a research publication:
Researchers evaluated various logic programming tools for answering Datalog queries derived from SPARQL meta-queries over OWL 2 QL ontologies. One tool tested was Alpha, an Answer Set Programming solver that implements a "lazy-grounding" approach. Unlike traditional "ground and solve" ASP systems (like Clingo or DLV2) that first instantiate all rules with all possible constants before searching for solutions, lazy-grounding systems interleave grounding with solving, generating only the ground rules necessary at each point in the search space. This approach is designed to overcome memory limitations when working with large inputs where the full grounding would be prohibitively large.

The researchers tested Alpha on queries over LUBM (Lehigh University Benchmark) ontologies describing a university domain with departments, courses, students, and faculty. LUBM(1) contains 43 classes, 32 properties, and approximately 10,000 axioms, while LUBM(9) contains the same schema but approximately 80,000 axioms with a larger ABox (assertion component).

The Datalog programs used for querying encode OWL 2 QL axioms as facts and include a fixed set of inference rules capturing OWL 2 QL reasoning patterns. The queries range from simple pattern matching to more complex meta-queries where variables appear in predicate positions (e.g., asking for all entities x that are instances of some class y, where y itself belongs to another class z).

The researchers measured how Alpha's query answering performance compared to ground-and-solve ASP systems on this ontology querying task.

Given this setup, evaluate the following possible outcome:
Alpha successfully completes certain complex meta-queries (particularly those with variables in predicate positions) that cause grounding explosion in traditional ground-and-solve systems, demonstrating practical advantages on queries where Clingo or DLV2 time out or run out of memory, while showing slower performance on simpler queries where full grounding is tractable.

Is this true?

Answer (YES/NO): NO